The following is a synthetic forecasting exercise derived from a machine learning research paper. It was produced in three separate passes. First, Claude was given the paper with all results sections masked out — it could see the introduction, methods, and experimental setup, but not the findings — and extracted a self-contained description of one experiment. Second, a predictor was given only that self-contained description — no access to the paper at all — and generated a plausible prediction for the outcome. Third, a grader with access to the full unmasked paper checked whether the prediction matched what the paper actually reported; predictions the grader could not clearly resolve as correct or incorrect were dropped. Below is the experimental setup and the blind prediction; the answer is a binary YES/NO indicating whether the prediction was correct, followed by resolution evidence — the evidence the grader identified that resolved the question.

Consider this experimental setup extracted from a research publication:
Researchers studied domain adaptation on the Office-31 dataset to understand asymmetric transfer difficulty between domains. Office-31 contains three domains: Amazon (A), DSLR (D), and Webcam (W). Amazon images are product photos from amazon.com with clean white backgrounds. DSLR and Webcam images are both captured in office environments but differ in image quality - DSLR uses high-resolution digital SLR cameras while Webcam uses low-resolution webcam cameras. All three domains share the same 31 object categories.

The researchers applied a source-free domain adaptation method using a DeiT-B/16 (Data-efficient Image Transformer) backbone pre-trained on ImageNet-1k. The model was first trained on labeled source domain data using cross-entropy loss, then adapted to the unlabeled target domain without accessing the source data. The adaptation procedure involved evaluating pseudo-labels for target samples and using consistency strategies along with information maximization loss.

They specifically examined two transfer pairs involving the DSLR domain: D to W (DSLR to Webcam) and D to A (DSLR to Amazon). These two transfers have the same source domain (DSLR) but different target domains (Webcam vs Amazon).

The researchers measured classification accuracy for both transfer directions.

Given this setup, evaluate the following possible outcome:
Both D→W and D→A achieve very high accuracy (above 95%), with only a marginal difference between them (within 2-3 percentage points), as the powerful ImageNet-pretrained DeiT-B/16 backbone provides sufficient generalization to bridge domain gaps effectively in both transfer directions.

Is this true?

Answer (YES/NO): NO